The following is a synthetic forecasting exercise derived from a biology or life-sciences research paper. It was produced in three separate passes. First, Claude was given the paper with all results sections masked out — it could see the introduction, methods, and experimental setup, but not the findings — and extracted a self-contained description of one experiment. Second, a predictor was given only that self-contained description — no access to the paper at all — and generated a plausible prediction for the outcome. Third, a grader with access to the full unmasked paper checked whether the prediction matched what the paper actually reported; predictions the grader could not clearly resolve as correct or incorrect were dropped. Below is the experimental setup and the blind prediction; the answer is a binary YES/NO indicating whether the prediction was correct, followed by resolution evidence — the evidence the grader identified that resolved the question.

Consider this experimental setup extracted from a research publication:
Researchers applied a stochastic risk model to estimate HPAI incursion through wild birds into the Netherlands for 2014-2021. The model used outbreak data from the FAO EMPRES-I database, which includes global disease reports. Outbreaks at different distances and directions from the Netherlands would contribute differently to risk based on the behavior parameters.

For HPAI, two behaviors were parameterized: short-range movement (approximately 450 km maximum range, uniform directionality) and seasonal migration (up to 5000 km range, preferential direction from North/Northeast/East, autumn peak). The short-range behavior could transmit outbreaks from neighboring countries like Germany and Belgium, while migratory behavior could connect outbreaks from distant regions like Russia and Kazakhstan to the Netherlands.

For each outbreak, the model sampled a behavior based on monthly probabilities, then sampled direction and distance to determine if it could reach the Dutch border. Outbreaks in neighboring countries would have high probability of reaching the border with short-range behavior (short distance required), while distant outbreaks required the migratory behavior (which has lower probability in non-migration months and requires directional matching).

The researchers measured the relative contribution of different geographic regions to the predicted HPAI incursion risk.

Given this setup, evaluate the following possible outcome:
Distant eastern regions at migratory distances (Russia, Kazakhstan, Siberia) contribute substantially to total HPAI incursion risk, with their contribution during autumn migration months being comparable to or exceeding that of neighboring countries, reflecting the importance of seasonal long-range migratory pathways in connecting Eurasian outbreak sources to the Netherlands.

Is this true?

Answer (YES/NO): YES